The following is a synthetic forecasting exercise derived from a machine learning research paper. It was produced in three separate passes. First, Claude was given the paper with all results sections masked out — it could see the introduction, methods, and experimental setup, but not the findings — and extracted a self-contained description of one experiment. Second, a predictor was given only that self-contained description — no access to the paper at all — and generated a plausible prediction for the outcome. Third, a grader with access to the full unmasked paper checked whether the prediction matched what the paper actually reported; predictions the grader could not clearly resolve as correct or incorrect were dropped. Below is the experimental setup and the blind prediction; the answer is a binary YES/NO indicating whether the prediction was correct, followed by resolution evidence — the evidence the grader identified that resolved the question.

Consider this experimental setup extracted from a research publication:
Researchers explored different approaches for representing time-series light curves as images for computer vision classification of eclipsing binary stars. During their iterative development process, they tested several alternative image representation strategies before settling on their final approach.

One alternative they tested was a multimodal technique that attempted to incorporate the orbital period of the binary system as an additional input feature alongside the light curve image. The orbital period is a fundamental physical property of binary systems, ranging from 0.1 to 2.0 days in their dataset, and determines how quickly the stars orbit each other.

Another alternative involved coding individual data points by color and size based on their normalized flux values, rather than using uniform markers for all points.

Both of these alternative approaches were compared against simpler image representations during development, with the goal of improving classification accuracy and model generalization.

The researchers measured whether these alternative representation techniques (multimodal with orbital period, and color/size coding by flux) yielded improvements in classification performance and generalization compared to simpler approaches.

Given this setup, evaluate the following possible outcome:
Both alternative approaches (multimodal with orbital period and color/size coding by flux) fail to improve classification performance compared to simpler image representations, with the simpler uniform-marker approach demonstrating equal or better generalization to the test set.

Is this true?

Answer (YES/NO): NO